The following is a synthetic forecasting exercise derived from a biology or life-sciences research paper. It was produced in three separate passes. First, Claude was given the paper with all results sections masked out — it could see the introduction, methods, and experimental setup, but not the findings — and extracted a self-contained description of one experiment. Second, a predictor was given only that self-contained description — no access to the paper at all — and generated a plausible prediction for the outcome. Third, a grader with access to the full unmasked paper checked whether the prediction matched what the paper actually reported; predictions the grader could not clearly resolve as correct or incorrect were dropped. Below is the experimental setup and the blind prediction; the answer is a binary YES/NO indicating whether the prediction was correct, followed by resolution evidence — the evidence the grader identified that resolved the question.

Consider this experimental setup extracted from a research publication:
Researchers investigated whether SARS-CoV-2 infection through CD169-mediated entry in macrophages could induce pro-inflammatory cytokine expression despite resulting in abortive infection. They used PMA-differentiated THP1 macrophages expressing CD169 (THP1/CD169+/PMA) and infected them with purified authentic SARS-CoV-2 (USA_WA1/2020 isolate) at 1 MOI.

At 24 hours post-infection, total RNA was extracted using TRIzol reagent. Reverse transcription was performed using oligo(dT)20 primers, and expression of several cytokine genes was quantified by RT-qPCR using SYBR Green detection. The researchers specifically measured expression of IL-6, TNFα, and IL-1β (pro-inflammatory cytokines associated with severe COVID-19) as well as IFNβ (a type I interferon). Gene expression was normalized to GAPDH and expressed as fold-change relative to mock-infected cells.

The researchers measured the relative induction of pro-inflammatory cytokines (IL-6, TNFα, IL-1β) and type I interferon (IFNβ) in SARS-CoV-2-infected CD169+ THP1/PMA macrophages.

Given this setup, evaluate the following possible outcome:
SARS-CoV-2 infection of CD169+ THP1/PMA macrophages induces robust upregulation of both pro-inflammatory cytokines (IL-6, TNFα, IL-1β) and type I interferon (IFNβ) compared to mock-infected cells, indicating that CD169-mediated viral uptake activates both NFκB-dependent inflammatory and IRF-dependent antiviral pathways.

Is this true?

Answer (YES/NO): NO